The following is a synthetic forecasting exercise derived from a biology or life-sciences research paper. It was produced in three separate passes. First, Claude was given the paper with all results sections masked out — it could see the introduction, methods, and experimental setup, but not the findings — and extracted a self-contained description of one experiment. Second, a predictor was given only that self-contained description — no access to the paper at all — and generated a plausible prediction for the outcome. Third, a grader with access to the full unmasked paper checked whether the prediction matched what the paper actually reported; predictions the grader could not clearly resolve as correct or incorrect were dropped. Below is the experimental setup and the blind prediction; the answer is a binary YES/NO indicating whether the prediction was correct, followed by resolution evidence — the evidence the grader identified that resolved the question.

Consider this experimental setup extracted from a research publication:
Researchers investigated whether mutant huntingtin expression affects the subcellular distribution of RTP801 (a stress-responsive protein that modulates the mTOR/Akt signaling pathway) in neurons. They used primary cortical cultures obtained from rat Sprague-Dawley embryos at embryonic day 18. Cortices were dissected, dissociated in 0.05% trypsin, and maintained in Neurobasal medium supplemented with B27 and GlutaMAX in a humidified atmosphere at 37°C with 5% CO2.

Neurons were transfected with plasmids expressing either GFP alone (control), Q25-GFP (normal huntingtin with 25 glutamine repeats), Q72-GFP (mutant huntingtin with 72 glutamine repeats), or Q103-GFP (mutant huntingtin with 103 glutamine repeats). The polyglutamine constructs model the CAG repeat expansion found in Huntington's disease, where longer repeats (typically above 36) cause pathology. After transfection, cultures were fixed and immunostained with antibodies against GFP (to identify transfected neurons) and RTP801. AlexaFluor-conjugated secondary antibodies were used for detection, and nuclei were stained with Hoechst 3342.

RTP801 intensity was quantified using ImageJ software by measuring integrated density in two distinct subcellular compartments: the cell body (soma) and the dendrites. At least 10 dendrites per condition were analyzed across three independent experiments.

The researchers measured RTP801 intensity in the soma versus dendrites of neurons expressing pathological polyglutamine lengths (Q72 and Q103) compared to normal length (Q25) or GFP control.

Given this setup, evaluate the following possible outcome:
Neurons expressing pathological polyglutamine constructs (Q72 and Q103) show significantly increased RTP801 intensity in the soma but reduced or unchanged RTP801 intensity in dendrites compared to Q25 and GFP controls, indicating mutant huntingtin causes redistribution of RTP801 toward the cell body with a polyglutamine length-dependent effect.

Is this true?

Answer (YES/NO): NO